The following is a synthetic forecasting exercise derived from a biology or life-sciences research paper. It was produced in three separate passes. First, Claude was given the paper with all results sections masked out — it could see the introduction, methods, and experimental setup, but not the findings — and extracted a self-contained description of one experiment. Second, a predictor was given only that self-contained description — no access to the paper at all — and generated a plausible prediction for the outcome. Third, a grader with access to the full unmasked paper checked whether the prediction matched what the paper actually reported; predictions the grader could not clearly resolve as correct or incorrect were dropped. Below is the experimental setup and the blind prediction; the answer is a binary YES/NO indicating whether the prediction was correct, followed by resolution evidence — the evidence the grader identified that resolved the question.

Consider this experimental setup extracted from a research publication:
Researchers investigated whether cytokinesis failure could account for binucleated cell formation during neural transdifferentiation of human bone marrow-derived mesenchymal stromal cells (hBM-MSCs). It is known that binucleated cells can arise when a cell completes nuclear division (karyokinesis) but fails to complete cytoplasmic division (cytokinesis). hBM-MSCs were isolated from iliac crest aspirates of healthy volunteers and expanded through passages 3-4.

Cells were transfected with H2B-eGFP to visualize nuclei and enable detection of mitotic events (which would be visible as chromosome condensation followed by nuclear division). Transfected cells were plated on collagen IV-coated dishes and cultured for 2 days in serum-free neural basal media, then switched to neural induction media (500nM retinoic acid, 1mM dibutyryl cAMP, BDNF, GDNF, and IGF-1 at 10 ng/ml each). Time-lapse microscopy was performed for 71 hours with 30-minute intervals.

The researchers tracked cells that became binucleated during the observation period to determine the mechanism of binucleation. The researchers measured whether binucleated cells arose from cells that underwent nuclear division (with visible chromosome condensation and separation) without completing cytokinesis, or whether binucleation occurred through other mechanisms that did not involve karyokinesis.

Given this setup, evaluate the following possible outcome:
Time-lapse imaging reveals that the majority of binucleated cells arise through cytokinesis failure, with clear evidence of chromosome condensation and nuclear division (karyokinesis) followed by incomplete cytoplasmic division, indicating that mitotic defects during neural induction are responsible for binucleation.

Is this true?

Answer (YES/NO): NO